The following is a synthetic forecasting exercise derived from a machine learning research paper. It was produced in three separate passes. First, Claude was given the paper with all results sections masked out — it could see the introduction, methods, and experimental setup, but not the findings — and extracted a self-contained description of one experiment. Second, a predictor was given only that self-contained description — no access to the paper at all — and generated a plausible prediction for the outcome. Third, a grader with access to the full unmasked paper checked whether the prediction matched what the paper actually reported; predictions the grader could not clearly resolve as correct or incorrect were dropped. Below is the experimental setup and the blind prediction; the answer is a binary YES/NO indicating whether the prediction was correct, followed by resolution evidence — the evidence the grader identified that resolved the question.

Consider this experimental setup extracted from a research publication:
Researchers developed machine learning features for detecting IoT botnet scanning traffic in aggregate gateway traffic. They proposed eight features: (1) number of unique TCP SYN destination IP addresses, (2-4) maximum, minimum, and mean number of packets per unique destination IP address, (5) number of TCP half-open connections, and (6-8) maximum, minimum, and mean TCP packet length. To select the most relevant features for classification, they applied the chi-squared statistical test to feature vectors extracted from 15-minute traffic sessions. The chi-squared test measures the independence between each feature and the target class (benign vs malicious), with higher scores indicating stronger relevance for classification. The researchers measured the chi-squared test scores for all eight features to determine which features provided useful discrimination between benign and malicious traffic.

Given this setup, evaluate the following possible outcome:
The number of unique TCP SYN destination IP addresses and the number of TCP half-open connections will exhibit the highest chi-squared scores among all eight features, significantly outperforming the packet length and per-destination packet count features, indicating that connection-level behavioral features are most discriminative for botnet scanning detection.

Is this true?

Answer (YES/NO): YES